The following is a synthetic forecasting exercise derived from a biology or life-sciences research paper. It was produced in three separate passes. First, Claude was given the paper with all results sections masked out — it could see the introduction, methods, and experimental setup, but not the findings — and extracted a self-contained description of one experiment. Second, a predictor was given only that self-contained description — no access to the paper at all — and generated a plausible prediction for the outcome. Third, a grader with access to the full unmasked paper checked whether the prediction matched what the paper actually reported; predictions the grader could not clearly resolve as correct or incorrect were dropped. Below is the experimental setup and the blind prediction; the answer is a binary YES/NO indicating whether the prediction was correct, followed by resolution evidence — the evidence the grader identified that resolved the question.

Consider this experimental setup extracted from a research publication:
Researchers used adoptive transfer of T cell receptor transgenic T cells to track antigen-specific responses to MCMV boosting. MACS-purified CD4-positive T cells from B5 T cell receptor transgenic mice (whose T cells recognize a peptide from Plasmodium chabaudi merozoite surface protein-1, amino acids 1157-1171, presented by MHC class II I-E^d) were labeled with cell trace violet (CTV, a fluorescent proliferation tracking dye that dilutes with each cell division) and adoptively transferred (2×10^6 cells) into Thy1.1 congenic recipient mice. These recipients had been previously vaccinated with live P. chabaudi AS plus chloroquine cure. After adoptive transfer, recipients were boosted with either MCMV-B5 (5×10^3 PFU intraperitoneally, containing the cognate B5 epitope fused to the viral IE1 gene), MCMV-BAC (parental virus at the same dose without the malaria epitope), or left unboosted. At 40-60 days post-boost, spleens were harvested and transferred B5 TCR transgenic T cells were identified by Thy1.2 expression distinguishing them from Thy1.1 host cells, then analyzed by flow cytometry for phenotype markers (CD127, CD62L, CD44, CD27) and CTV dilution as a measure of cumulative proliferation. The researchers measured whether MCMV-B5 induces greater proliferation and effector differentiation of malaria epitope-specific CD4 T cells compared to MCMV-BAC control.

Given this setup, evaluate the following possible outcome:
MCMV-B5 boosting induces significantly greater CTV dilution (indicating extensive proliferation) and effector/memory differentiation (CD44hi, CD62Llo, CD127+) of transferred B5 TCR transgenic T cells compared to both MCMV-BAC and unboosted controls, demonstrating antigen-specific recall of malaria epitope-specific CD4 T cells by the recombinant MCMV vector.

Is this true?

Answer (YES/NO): YES